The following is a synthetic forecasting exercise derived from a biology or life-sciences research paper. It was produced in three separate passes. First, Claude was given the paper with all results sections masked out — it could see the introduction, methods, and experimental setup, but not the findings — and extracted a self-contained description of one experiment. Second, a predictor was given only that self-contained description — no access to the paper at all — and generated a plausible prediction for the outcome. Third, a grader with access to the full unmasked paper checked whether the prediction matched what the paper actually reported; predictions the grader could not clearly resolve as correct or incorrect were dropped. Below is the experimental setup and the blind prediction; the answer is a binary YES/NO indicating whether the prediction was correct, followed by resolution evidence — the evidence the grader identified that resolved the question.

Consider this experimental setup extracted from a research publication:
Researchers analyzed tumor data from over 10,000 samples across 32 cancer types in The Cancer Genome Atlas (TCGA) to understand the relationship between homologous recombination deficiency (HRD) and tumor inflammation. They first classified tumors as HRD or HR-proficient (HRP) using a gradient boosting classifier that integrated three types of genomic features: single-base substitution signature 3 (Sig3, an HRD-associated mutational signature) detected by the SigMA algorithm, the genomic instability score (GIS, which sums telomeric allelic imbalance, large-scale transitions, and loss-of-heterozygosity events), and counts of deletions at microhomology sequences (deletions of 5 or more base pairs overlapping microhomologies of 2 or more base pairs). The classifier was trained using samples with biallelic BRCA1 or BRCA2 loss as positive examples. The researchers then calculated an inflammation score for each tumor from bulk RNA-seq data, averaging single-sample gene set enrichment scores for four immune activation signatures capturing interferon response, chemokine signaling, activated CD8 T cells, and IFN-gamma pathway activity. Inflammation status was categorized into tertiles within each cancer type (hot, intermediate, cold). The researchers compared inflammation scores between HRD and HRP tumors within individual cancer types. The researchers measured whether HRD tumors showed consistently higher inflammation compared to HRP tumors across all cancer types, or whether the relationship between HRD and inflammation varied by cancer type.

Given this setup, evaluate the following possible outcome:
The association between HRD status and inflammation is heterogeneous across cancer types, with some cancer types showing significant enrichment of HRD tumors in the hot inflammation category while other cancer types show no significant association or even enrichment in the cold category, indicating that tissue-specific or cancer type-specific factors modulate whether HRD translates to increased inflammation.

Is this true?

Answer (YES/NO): YES